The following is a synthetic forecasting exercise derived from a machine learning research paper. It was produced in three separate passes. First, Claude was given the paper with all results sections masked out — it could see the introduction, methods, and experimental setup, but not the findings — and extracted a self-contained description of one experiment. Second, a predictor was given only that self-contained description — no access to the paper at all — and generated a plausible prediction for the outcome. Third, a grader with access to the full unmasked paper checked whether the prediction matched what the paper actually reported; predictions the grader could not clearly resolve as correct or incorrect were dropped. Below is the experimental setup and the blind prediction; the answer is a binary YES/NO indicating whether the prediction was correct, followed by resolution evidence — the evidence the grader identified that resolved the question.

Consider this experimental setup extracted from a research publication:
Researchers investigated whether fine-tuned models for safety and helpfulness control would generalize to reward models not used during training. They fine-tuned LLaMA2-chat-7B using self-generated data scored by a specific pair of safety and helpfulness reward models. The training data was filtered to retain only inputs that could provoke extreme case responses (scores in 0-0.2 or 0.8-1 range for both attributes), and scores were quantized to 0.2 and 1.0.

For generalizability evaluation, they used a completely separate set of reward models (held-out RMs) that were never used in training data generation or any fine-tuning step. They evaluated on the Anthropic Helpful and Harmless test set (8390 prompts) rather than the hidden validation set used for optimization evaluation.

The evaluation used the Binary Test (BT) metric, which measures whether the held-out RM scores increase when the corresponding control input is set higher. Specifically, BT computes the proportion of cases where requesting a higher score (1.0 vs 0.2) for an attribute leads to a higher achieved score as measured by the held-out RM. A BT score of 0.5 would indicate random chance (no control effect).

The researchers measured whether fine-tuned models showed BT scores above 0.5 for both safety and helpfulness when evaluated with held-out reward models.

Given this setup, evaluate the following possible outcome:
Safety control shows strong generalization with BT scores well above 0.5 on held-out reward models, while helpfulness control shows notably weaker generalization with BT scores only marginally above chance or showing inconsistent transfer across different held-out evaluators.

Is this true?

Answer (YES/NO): NO